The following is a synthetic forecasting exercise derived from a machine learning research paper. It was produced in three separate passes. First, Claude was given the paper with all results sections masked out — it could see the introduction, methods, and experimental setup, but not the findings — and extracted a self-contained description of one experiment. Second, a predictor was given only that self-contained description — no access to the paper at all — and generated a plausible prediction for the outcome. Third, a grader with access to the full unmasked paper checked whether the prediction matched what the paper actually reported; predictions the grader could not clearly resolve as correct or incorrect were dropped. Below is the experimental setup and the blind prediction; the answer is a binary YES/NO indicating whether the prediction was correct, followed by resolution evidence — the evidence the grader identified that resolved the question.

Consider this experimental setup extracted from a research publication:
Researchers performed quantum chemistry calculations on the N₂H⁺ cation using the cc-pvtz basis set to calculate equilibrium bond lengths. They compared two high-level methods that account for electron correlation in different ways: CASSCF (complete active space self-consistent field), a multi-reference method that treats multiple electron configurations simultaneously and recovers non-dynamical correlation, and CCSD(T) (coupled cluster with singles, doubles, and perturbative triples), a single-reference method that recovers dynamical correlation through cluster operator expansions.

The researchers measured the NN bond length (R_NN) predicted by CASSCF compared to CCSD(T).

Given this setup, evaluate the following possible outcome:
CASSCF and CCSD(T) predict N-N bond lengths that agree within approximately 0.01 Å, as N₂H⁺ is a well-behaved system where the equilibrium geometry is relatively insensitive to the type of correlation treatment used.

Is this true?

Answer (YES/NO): YES